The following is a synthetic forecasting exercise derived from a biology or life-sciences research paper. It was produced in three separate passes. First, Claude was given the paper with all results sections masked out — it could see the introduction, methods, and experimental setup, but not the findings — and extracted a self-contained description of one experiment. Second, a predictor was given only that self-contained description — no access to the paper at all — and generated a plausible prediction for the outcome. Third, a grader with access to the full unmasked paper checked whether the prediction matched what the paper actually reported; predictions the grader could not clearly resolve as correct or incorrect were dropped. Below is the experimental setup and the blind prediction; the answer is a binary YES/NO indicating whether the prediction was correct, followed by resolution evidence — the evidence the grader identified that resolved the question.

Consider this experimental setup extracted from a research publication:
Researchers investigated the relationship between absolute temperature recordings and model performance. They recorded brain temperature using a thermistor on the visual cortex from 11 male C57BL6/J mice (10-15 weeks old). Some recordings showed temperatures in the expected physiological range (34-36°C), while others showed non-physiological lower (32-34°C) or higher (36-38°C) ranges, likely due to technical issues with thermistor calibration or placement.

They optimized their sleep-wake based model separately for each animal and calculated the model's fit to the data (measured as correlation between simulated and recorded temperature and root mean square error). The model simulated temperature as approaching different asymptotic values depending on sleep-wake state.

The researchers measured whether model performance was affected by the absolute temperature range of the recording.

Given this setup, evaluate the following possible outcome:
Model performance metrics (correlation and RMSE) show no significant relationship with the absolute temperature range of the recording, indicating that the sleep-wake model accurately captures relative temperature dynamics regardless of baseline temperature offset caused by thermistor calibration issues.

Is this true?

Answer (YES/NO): YES